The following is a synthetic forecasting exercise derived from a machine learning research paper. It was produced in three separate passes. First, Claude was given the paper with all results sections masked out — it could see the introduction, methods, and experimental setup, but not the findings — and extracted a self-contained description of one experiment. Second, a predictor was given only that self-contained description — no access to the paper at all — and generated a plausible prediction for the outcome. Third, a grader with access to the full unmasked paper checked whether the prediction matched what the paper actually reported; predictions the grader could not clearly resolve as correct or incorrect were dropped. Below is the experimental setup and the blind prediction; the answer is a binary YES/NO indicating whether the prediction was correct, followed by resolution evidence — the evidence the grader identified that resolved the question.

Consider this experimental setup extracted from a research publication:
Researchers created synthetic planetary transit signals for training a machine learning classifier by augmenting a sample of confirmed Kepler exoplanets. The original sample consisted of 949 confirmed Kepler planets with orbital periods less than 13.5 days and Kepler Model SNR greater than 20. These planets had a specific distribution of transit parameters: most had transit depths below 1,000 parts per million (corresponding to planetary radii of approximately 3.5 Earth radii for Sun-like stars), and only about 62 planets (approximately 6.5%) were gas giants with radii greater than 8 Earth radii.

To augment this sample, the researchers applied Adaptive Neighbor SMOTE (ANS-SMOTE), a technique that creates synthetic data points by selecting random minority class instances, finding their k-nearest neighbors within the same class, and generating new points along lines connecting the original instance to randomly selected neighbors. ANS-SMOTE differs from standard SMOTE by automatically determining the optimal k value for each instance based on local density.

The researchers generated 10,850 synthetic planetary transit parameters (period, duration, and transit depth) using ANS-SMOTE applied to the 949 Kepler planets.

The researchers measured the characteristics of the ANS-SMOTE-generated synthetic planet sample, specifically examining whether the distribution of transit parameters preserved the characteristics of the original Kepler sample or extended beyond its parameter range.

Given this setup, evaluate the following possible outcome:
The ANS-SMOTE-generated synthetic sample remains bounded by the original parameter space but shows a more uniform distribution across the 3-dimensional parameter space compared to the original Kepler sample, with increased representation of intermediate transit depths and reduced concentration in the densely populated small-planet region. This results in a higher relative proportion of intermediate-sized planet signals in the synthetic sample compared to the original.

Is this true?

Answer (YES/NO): NO